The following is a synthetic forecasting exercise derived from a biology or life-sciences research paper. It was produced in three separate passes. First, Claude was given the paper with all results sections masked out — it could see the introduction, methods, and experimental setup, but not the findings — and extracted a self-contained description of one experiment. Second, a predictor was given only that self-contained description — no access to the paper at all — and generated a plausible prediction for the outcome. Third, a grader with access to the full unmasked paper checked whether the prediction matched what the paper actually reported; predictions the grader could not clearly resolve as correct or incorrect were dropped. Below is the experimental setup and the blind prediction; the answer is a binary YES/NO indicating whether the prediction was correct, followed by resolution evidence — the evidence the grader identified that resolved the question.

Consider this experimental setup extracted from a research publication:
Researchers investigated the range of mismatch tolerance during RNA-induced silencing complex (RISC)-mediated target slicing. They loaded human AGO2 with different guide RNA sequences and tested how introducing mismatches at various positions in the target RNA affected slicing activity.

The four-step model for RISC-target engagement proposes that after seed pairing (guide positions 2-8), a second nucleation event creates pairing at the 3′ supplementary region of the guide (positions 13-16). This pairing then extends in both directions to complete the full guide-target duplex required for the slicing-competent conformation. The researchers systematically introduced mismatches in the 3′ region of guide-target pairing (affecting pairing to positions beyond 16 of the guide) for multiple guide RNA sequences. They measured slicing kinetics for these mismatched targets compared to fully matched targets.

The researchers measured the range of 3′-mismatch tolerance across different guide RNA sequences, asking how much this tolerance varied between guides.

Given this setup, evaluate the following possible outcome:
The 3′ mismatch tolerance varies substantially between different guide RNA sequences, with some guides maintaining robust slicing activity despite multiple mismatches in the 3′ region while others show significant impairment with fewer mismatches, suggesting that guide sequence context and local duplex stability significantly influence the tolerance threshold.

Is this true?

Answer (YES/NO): YES